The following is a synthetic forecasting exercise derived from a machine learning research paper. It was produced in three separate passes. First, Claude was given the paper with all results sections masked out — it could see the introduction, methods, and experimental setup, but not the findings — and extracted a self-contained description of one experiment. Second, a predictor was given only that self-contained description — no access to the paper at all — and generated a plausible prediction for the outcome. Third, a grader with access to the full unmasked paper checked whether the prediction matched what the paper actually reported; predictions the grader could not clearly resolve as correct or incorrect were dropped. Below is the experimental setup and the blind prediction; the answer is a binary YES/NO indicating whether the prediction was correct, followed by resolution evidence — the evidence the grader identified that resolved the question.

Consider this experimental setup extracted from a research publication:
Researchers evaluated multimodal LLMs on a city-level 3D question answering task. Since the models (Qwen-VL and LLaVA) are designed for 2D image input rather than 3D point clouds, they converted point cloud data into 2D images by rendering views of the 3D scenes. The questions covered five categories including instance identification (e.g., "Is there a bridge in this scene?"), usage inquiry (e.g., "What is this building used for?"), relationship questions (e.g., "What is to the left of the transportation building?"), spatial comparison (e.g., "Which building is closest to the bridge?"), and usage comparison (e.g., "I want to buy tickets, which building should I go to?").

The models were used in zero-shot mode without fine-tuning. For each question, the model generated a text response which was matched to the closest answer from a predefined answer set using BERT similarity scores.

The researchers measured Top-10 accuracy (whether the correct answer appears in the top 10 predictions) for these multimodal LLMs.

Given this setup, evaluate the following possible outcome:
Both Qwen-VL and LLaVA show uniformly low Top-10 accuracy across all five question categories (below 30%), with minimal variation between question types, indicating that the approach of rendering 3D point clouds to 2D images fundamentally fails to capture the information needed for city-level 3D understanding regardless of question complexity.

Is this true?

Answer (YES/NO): NO